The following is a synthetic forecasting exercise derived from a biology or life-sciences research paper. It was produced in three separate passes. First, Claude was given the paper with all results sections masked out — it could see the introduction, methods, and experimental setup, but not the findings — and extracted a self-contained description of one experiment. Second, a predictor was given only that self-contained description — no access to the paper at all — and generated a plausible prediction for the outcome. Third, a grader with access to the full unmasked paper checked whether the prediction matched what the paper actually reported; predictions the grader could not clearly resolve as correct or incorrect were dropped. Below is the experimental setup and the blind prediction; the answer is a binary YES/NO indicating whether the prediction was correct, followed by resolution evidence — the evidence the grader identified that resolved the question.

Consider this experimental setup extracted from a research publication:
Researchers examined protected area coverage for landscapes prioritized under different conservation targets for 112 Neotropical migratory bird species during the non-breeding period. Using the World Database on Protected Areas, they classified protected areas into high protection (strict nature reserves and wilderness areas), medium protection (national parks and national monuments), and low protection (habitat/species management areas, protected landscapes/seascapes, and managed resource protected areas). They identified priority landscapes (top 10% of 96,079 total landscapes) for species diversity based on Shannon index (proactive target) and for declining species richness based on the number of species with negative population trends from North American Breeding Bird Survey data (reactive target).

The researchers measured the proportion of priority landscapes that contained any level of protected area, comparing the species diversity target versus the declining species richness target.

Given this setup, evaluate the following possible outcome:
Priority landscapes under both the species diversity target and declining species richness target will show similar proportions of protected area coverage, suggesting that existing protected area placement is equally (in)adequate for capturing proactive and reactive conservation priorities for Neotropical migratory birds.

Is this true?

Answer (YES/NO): YES